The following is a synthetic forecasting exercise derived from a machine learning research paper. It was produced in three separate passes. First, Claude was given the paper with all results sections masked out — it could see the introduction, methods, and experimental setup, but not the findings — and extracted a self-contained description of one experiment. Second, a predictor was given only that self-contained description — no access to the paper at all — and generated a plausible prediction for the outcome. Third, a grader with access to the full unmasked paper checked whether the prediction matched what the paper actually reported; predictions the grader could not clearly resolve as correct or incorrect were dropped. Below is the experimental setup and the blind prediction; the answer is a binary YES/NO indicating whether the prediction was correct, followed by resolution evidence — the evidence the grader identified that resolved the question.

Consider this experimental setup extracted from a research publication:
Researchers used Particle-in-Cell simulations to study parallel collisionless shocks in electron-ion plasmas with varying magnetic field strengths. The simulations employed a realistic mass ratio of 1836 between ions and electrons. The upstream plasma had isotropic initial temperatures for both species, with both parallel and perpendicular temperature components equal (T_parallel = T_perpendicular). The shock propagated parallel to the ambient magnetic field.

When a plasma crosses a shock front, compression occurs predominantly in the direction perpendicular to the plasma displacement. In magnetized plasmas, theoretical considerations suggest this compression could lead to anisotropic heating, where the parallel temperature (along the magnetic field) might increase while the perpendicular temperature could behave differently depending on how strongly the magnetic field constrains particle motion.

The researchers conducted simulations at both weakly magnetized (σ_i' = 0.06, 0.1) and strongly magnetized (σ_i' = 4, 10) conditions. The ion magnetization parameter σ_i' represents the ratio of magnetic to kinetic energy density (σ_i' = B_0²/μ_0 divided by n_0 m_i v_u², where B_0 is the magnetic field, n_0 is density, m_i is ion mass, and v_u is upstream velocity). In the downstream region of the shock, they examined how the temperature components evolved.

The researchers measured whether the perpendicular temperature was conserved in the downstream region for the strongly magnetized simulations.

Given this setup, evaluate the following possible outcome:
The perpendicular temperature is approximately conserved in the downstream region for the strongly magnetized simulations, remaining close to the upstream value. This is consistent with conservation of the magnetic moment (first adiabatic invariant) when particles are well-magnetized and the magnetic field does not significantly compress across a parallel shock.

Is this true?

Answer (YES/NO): YES